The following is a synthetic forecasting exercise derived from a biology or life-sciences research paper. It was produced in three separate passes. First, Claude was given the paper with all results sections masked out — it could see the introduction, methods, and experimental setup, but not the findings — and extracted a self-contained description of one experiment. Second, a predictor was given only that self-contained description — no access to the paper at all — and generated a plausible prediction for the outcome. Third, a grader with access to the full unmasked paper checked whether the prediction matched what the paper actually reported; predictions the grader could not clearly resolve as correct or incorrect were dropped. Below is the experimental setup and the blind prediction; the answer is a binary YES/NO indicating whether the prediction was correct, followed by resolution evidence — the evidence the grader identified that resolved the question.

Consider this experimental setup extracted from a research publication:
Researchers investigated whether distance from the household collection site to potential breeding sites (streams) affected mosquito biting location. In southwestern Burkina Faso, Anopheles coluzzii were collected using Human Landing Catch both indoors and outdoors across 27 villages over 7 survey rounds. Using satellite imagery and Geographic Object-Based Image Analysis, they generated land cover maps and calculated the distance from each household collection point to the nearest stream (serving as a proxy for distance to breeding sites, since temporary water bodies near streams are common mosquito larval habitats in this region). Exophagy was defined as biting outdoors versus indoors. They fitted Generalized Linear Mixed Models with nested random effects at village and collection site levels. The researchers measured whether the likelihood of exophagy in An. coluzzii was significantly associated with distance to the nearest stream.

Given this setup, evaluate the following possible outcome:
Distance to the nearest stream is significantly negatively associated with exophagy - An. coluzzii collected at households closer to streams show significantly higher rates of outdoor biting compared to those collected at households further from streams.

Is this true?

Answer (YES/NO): NO